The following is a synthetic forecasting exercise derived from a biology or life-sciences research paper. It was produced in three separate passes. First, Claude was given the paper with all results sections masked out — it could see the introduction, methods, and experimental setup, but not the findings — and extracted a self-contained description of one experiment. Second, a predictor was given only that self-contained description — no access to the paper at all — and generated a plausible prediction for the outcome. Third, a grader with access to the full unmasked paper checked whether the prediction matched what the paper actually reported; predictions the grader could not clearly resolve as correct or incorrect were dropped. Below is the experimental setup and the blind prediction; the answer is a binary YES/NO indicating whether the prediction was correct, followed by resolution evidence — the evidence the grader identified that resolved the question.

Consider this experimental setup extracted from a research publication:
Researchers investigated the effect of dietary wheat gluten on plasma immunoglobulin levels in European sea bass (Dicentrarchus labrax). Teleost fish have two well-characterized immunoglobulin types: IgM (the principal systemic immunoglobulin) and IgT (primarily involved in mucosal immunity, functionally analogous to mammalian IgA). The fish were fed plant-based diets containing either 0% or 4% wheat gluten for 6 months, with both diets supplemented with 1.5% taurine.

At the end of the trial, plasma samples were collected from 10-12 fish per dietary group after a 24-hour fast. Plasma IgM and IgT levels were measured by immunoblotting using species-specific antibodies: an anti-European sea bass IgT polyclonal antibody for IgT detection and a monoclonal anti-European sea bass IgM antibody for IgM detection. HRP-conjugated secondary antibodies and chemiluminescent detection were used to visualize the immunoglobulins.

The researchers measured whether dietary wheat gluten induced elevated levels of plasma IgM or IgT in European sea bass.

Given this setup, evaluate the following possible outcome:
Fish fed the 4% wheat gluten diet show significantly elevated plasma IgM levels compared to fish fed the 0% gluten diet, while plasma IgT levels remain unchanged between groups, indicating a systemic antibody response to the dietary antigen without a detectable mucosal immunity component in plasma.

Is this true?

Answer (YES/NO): NO